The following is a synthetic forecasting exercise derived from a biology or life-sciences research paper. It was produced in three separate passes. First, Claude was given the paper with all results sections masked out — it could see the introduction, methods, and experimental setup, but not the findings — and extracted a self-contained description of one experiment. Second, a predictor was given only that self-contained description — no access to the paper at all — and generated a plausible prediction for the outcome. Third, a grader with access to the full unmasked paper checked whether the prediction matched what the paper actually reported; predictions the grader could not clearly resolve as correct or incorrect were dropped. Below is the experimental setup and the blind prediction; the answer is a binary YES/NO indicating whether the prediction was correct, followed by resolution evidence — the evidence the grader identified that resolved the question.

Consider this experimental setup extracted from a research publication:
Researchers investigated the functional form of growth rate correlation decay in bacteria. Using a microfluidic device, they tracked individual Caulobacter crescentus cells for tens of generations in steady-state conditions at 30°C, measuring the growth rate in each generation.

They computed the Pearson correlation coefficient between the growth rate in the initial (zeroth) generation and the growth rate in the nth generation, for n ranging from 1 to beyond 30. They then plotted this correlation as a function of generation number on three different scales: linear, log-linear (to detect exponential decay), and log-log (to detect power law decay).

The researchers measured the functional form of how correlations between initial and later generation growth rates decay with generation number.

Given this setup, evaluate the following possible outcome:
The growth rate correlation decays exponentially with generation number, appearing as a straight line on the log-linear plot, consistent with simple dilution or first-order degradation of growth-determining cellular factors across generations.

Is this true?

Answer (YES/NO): NO